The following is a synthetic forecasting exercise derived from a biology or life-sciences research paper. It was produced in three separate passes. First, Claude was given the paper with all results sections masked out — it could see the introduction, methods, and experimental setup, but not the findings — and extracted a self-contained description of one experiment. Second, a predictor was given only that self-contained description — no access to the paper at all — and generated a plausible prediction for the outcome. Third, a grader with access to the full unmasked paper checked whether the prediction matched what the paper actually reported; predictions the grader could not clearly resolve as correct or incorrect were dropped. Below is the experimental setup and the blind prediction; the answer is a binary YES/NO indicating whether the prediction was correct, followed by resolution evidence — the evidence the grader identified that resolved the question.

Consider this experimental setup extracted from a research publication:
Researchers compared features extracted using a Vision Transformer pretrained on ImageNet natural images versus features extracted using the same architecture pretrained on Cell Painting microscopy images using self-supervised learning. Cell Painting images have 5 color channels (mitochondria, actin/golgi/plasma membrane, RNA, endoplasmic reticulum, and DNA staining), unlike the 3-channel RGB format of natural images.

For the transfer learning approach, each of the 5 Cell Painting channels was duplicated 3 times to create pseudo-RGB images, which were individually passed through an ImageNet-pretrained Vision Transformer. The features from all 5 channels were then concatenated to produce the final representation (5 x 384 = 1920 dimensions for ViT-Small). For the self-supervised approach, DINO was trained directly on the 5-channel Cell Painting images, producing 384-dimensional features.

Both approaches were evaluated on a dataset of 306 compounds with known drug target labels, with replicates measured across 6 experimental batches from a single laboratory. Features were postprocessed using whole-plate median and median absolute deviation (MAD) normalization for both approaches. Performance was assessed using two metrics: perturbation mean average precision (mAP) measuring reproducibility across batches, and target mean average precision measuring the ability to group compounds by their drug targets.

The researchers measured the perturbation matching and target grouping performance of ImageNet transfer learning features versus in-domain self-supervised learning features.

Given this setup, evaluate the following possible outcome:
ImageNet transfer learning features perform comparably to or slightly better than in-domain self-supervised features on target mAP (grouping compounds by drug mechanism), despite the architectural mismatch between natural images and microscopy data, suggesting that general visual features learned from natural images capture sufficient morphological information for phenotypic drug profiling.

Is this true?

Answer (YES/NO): NO